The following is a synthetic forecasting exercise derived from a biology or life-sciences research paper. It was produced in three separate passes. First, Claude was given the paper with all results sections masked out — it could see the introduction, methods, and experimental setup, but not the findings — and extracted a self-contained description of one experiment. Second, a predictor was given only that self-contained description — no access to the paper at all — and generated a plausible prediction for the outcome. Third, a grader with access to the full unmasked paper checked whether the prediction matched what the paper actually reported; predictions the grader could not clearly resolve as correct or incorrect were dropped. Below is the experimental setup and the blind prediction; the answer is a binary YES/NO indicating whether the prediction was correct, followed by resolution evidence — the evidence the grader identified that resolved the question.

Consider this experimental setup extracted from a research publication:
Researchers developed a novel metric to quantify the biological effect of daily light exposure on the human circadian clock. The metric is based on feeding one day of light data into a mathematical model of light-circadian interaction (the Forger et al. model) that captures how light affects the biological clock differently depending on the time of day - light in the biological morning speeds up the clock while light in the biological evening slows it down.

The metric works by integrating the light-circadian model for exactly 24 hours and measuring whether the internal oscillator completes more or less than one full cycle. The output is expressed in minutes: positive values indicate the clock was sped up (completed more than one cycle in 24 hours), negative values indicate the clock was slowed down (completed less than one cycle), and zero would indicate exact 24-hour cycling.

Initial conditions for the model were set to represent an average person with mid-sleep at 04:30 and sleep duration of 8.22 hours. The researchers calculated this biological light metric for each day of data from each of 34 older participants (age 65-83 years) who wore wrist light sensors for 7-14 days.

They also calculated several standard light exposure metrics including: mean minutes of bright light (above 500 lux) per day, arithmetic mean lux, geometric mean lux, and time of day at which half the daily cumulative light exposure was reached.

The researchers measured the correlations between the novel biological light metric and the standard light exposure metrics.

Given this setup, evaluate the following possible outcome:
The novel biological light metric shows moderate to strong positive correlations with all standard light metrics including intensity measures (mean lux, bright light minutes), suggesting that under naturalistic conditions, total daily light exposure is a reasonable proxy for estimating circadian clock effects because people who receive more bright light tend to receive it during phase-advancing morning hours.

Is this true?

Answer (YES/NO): NO